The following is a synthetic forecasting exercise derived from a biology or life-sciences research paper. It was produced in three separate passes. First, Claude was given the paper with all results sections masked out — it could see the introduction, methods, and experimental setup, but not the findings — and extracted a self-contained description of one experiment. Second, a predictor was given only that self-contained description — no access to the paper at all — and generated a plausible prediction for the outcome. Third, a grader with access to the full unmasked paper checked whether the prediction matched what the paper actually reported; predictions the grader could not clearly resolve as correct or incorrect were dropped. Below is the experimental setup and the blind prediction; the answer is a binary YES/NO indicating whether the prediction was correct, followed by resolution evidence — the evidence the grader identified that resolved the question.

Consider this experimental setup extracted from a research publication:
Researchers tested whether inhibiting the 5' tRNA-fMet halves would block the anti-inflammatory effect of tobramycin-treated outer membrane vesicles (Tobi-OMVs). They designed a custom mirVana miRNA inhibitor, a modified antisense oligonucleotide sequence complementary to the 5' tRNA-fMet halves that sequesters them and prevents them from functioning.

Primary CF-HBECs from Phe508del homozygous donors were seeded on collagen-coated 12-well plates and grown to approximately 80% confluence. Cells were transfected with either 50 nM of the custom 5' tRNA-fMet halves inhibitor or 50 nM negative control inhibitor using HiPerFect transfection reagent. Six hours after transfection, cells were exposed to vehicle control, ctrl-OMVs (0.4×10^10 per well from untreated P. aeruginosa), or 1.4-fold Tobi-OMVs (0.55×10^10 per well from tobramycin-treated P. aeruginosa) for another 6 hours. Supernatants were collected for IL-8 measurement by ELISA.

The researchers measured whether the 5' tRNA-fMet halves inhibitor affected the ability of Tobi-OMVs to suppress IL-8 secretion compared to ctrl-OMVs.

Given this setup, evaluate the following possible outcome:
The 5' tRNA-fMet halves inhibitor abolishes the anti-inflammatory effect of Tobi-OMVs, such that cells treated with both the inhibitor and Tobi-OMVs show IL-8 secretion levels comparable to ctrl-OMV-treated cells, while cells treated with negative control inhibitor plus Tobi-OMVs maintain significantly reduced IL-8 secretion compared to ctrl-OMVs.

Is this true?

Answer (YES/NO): YES